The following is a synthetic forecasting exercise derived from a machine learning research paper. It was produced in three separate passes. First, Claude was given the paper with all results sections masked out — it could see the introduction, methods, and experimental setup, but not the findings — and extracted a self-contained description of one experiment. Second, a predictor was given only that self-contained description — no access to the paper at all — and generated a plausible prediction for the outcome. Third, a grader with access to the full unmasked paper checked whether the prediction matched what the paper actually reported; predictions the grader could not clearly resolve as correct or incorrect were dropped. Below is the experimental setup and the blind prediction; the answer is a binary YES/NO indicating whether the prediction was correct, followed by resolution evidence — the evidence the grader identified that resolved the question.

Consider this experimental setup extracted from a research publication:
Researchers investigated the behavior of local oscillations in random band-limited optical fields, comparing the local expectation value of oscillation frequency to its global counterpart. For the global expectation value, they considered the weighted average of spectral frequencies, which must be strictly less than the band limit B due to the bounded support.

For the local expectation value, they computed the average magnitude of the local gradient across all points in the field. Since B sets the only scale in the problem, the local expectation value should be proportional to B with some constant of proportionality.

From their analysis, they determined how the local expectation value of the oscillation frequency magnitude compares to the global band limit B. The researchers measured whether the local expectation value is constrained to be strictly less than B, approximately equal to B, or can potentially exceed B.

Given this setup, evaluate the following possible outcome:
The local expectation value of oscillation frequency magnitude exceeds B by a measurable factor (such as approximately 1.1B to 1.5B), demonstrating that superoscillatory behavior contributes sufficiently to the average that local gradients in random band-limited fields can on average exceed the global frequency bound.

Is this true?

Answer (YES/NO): NO